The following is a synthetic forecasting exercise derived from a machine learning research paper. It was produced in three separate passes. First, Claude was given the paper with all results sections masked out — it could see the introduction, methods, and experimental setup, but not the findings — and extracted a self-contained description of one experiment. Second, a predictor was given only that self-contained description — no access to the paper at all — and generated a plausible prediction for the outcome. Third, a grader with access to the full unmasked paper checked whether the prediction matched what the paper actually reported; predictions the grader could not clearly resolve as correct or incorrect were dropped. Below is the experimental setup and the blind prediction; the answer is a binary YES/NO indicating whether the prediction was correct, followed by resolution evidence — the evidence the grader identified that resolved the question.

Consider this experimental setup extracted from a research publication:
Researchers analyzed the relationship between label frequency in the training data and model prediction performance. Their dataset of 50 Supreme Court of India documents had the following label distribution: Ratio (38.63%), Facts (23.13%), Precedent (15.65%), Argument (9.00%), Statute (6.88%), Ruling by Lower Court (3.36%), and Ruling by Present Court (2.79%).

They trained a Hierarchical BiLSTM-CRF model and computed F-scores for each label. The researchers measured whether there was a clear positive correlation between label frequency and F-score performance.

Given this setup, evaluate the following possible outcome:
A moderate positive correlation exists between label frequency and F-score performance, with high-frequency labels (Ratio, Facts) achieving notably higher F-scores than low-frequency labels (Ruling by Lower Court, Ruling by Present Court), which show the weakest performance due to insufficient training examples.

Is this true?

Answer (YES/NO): NO